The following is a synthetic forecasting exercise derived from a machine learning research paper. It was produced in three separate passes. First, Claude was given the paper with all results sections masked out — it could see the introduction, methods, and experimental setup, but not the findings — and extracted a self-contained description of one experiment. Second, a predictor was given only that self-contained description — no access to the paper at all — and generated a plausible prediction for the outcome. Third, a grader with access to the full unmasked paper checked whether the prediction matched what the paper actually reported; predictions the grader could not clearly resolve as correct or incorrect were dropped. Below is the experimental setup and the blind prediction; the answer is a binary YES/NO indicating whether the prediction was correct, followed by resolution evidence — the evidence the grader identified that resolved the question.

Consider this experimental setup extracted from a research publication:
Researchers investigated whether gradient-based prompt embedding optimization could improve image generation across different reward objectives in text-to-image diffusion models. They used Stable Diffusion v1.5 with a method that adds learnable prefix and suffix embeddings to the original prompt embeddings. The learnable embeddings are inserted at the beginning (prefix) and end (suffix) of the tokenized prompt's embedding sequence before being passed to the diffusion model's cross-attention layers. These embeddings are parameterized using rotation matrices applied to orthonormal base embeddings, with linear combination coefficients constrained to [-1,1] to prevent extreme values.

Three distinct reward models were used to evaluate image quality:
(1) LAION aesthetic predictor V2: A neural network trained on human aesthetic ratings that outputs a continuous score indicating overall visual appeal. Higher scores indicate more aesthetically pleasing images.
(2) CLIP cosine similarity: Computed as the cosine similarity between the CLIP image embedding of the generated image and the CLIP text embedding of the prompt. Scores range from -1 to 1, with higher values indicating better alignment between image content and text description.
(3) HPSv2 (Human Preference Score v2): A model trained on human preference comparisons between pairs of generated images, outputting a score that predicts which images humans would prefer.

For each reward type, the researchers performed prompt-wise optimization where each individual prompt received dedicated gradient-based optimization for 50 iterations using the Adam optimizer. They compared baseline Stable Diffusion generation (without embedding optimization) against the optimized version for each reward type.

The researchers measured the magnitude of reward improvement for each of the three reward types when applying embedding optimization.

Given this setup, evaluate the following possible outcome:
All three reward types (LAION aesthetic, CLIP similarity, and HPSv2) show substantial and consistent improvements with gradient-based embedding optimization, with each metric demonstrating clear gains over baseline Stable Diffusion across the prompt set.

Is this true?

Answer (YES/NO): YES